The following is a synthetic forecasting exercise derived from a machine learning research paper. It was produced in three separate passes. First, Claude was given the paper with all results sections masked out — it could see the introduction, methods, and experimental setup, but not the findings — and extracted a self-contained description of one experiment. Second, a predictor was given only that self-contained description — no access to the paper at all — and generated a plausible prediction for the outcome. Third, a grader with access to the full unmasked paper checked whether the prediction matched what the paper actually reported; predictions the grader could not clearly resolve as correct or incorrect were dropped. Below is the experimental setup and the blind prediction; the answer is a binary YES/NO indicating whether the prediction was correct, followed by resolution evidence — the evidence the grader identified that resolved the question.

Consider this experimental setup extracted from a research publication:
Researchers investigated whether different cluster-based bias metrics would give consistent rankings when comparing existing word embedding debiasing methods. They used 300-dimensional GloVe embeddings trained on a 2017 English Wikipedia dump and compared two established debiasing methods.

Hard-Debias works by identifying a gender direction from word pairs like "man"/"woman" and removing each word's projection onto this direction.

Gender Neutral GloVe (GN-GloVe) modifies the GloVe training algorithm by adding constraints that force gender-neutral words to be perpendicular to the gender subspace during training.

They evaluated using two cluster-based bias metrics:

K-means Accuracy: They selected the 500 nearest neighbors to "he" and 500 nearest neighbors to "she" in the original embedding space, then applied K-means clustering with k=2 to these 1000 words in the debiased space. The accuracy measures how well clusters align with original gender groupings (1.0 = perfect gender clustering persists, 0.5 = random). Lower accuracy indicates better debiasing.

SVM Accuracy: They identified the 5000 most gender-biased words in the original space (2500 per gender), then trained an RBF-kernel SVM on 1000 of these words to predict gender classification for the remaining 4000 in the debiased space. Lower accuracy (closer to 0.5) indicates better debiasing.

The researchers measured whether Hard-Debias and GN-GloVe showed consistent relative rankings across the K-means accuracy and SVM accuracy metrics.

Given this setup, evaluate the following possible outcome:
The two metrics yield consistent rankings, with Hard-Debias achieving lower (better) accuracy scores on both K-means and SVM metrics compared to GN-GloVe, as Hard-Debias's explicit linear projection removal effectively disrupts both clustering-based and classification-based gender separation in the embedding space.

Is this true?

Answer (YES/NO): NO